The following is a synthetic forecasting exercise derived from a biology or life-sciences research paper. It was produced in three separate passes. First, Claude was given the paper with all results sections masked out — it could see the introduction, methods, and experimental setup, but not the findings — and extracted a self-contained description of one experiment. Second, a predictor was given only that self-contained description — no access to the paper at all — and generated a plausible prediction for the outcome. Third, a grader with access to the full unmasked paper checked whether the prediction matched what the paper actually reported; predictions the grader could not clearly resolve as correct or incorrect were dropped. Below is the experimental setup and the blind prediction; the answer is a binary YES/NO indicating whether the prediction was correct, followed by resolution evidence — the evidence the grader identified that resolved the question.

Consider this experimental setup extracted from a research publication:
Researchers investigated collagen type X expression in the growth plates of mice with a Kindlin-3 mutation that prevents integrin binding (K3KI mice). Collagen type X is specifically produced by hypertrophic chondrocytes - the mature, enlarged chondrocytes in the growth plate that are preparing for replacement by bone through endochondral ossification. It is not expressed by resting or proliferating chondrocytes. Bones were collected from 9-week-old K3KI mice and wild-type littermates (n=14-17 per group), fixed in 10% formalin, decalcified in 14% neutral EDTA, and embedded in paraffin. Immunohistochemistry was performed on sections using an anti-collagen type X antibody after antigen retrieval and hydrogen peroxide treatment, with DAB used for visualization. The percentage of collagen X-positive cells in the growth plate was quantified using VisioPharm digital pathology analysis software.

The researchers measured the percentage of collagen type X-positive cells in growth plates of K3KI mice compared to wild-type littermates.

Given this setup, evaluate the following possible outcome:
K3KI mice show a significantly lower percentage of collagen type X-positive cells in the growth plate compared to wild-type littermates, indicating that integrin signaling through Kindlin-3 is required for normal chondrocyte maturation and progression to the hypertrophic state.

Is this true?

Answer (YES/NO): NO